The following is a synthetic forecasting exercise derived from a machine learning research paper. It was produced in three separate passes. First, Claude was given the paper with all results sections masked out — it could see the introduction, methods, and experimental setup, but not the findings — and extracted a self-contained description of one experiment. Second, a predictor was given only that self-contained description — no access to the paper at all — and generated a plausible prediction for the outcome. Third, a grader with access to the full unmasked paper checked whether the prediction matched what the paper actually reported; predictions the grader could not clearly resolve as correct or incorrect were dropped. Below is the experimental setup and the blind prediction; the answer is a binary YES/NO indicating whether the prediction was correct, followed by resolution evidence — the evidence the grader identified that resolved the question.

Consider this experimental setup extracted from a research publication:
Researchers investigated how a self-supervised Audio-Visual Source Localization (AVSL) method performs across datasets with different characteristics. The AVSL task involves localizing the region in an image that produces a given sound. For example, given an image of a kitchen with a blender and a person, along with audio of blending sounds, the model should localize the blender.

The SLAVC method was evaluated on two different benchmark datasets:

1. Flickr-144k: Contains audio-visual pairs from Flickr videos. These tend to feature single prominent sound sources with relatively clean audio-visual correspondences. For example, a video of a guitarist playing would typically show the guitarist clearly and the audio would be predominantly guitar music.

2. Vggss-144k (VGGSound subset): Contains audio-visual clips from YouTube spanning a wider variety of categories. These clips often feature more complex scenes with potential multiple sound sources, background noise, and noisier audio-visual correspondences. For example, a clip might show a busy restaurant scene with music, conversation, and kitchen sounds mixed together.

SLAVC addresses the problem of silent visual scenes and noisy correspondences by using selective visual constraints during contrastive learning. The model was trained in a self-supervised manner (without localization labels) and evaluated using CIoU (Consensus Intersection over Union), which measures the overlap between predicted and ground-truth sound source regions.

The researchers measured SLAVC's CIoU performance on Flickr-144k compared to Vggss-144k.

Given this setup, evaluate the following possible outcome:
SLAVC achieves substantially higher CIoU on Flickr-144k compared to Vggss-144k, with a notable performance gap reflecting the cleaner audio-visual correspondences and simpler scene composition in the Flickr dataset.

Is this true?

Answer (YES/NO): YES